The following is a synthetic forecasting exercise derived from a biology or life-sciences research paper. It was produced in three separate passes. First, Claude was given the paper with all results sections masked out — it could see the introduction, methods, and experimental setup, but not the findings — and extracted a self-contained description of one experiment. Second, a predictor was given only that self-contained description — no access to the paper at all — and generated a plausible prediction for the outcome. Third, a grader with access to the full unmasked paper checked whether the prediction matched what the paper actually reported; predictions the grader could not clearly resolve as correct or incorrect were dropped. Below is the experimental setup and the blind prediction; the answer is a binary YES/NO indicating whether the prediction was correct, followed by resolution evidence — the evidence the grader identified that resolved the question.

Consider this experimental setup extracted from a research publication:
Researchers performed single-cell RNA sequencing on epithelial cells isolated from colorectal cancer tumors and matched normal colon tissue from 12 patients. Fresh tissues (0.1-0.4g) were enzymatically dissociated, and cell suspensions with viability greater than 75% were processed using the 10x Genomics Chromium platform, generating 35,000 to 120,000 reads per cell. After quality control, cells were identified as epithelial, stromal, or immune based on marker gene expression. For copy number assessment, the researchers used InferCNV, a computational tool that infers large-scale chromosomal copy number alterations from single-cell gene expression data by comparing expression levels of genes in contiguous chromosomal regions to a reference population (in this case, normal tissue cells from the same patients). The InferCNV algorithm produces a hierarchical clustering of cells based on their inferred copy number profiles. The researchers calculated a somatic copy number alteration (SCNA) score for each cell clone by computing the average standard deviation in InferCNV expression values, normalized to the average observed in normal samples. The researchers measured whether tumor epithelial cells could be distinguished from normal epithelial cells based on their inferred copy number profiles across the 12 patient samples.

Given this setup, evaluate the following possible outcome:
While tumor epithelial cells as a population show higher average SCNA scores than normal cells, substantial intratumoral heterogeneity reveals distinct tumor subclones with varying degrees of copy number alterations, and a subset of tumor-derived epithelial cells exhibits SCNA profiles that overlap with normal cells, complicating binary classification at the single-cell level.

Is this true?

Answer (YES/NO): NO